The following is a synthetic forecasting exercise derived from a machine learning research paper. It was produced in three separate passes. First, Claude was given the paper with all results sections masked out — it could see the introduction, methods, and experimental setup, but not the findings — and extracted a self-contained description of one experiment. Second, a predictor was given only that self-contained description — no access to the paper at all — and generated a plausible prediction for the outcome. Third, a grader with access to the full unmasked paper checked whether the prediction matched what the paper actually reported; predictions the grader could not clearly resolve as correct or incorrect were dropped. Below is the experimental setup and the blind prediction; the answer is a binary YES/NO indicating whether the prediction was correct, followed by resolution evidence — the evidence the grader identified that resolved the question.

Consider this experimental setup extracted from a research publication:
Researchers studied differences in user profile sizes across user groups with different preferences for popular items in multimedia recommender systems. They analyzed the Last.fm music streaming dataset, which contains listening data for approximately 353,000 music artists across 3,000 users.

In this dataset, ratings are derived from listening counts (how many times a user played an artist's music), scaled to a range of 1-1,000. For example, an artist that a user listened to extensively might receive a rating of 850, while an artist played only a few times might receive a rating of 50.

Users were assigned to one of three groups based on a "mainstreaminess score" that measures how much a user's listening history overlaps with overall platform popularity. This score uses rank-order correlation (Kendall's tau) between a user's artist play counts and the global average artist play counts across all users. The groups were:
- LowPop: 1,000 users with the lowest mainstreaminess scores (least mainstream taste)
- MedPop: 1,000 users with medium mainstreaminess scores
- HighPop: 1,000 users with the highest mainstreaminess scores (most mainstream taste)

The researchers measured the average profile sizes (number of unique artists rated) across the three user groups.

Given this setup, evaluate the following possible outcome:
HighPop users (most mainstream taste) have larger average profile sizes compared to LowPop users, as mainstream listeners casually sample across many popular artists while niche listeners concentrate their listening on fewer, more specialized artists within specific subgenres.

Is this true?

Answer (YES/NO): NO